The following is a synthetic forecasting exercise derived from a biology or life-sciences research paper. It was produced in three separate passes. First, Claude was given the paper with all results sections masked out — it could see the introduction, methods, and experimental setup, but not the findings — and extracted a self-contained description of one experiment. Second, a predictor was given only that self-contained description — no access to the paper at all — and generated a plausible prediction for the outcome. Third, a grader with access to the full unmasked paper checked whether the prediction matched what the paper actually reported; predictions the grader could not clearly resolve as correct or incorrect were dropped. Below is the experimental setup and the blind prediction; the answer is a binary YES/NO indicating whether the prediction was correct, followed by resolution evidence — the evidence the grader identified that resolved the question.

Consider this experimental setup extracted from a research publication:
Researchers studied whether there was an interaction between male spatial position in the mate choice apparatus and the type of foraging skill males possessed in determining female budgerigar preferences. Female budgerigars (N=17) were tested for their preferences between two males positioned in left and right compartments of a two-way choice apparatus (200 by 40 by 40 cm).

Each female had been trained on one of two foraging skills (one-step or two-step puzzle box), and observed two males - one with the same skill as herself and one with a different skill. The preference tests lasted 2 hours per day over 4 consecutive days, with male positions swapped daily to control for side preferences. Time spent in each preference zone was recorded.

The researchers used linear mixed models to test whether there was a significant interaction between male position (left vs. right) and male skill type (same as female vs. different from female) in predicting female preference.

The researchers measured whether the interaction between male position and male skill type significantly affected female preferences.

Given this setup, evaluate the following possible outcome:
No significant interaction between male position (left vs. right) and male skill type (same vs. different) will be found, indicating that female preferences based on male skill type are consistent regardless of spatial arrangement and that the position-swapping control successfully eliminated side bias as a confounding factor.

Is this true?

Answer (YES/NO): NO